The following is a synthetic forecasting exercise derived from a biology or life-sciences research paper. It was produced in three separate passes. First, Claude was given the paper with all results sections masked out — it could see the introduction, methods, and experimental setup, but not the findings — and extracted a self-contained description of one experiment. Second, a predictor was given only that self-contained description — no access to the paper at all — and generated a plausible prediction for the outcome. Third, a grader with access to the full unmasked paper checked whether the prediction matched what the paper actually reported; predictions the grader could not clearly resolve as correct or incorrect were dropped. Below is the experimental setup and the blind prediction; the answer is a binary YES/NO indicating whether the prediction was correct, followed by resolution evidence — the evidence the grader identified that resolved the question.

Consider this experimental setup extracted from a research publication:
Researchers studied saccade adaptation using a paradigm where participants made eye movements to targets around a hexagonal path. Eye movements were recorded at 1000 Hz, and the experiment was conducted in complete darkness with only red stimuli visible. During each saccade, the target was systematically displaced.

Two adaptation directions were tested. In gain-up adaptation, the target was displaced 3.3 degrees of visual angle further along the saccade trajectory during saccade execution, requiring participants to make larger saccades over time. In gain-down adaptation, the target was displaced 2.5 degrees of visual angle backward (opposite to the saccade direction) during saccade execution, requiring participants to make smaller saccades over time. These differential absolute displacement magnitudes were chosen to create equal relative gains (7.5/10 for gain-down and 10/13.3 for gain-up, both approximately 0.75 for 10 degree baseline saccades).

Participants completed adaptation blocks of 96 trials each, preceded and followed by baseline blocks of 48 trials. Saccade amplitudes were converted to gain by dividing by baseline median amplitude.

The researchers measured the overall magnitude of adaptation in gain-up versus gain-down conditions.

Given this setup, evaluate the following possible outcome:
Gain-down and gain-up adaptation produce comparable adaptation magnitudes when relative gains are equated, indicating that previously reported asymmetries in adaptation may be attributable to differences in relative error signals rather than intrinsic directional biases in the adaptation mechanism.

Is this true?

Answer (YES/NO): NO